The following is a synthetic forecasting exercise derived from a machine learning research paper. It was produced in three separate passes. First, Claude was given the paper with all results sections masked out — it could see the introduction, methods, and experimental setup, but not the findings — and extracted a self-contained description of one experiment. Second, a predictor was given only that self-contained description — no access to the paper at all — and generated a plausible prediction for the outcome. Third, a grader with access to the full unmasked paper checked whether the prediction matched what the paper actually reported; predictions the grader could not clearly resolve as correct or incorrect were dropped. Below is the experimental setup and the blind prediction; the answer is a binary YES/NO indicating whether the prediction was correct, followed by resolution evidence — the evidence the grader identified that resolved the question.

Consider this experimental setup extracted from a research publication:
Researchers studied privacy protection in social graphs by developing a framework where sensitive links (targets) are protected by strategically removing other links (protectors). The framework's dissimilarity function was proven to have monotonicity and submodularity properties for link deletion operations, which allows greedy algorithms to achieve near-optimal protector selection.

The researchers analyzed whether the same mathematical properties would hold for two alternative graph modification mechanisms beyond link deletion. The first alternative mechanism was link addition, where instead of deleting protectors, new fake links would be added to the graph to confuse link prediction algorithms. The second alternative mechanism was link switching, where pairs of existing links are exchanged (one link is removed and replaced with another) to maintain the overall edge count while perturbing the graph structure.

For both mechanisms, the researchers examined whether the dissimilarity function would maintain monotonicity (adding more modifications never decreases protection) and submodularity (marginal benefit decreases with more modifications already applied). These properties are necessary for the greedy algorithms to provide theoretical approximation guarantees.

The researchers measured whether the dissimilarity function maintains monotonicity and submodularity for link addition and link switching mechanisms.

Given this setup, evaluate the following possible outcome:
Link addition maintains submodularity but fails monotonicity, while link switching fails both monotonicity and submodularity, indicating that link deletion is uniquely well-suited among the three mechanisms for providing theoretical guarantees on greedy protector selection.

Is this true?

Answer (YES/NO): NO